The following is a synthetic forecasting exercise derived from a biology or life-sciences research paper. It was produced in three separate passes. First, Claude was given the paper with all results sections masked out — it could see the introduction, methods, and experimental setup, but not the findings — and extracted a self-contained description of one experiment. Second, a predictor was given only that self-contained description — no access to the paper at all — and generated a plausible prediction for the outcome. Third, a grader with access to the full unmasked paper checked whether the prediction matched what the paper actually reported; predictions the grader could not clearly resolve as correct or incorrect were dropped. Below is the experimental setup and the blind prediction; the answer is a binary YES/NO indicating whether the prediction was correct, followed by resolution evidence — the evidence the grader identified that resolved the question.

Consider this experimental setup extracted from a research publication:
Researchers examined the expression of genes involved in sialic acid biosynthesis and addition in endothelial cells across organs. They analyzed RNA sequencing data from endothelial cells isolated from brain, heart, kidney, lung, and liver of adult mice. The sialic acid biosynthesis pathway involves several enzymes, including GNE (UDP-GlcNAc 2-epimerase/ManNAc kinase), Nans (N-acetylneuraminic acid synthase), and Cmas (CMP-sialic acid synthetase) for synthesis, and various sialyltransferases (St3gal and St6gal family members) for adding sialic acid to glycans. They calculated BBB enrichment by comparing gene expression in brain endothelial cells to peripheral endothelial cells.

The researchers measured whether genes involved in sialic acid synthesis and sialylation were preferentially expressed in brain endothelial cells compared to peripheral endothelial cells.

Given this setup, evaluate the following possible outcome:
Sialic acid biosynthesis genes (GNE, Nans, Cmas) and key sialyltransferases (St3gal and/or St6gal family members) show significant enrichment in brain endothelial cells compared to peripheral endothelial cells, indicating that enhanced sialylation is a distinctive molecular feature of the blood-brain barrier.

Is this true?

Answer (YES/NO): NO